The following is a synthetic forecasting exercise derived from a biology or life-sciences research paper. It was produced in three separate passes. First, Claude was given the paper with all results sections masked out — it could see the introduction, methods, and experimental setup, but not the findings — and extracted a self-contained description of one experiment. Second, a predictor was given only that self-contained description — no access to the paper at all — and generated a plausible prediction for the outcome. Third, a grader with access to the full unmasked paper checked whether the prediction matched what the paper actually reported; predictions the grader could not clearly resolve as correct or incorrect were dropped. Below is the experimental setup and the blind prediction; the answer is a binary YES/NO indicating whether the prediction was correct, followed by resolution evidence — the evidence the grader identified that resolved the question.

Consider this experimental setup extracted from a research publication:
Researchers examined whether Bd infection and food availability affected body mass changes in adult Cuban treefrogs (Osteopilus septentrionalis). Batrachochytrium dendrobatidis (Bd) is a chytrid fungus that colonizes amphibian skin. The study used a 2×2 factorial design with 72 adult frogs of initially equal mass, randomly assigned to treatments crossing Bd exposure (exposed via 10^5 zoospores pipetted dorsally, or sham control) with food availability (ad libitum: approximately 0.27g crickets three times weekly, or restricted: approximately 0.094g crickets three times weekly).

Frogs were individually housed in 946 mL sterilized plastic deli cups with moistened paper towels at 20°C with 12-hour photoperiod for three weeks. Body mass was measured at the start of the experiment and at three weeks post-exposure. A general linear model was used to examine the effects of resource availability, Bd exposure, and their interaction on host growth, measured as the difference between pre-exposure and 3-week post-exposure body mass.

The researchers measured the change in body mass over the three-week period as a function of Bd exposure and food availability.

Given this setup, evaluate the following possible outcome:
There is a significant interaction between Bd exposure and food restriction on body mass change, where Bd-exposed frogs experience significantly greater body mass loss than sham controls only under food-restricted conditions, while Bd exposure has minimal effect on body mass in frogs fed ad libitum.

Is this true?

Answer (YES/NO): NO